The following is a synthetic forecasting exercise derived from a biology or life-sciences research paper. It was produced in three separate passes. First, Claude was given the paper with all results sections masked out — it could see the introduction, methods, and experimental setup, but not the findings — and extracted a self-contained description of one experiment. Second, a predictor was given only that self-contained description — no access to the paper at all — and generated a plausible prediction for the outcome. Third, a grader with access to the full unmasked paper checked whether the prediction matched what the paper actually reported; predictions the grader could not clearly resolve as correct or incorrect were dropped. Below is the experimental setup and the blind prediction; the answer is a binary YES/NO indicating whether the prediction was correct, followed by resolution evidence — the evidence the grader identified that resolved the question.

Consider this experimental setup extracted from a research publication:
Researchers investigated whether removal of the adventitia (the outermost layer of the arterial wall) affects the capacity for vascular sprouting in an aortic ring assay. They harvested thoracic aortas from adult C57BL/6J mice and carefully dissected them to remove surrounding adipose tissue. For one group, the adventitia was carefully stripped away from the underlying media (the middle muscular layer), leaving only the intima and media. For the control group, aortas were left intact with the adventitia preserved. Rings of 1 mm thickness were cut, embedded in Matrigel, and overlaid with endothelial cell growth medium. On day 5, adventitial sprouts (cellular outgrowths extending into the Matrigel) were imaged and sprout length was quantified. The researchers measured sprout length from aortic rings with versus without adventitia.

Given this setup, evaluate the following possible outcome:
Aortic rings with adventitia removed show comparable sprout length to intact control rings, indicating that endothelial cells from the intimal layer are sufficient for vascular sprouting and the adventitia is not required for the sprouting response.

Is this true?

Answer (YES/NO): NO